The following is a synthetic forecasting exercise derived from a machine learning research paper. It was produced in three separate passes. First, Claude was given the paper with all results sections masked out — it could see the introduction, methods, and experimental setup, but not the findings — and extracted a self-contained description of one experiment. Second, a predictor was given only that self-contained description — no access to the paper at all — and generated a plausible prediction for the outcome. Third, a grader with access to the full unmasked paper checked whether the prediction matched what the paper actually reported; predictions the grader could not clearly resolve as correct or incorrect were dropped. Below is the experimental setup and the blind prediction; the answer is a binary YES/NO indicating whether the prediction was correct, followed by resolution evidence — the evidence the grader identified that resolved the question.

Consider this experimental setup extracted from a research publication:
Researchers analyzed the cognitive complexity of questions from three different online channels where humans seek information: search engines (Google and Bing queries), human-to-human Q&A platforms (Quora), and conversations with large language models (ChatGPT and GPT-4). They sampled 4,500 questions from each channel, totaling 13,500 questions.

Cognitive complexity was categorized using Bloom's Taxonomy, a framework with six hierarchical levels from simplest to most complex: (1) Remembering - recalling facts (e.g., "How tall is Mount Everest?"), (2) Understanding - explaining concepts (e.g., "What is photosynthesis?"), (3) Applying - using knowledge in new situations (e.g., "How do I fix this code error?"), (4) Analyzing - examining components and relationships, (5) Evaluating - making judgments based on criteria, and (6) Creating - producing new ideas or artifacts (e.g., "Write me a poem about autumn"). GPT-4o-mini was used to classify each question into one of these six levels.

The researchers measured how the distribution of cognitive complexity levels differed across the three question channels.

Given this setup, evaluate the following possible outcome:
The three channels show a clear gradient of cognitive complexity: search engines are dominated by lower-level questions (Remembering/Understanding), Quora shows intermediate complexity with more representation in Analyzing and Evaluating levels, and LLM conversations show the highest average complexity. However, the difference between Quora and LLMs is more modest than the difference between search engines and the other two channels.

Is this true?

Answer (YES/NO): YES